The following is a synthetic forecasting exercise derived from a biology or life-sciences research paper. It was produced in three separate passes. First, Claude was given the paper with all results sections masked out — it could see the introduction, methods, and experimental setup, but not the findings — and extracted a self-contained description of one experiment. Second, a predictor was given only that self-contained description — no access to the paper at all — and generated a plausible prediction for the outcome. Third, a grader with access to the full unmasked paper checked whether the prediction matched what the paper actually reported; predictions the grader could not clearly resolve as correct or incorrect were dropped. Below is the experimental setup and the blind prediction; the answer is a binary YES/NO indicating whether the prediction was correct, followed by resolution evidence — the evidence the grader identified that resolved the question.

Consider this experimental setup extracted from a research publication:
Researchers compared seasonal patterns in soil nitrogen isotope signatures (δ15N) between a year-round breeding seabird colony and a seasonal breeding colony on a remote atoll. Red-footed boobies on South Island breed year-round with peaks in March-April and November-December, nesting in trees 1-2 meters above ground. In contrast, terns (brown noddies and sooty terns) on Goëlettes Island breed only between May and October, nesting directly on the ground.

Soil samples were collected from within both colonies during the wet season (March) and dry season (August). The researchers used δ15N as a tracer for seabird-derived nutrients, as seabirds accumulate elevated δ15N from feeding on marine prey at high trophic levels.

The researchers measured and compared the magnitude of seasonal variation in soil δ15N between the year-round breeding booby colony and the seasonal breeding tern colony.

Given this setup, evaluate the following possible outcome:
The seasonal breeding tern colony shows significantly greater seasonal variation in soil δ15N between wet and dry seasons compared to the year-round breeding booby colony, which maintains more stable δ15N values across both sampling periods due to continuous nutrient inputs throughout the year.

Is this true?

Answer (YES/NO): NO